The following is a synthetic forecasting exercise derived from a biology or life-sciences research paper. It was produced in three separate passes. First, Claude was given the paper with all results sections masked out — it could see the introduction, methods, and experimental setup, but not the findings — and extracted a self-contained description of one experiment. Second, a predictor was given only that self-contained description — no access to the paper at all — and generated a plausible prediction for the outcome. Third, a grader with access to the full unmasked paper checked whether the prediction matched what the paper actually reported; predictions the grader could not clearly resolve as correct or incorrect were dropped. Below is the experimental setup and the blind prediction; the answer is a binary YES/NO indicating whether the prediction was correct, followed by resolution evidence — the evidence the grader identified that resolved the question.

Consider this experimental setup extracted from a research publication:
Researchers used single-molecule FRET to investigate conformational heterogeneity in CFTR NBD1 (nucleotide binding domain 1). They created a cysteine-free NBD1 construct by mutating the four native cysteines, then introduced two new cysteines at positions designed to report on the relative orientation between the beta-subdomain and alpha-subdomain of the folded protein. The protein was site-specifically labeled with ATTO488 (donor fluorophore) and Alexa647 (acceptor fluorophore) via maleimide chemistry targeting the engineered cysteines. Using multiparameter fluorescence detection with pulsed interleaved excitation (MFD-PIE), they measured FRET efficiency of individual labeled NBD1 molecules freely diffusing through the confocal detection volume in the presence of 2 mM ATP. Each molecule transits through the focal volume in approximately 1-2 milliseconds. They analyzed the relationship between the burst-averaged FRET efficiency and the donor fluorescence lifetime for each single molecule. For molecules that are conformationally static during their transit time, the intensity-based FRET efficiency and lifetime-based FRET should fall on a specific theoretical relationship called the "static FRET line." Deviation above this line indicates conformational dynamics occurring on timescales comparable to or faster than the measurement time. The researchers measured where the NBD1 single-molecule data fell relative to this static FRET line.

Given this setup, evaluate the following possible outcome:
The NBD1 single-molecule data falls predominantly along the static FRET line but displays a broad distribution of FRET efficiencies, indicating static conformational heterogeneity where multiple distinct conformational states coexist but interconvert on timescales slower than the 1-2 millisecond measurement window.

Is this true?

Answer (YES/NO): NO